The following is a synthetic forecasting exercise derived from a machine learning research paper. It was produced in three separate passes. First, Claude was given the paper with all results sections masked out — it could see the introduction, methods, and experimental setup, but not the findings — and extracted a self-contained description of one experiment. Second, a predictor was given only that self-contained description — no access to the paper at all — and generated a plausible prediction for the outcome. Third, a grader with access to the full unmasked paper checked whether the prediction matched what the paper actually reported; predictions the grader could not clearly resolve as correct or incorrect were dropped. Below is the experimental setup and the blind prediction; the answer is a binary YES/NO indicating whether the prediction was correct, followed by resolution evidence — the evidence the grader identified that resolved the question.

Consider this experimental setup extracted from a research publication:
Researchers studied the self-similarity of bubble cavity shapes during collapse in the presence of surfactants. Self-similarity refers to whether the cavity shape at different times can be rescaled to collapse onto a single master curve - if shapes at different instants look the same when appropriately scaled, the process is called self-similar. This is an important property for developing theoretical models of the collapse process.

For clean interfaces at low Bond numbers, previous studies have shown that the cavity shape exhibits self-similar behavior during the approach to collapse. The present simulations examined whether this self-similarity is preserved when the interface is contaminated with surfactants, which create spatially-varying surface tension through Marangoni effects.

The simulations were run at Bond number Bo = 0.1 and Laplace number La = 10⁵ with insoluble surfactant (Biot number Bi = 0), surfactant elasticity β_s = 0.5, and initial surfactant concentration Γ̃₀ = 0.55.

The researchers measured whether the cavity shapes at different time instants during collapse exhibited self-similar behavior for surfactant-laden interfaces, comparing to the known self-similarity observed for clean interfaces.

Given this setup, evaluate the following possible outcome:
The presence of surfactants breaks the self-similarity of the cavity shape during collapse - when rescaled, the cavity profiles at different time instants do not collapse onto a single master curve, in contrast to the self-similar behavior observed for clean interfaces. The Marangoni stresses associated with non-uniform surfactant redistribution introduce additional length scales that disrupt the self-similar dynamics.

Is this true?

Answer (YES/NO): NO